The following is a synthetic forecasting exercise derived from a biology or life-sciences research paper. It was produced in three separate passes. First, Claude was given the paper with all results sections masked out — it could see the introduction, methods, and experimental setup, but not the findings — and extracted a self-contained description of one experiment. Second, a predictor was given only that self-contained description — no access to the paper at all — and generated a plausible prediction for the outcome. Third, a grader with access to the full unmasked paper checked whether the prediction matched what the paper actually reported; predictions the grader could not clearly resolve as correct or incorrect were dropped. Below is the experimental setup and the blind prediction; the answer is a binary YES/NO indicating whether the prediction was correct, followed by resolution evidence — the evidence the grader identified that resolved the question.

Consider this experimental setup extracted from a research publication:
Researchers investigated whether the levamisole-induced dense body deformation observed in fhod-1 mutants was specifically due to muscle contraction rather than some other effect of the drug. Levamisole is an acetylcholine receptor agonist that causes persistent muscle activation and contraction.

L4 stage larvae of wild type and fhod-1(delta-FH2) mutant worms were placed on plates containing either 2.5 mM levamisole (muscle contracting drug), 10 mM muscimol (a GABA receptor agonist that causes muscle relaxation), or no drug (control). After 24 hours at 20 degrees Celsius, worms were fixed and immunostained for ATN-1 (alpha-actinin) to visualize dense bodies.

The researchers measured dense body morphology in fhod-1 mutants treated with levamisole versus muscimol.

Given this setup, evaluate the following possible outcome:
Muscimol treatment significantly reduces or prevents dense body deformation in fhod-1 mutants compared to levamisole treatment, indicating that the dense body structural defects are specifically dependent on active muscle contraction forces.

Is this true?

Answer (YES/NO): NO